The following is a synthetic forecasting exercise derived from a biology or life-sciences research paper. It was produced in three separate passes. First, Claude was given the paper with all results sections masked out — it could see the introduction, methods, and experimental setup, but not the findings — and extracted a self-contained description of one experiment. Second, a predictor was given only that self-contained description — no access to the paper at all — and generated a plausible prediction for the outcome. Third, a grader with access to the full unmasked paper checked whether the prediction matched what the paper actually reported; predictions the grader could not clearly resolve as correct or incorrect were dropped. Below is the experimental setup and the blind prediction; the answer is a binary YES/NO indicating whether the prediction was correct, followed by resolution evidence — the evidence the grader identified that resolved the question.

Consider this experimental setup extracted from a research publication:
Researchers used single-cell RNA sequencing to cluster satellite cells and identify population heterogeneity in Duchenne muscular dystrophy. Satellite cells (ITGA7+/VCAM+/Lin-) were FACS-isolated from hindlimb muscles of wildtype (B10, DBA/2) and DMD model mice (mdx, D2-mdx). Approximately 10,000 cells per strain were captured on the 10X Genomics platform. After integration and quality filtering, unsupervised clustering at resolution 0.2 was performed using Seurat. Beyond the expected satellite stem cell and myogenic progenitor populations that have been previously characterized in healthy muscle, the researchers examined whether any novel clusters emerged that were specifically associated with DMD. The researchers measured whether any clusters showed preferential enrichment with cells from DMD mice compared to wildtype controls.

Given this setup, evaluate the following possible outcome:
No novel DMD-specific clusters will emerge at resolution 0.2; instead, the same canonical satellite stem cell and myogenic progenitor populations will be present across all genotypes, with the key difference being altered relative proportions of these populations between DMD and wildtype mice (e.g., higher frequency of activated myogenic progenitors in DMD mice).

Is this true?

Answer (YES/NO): NO